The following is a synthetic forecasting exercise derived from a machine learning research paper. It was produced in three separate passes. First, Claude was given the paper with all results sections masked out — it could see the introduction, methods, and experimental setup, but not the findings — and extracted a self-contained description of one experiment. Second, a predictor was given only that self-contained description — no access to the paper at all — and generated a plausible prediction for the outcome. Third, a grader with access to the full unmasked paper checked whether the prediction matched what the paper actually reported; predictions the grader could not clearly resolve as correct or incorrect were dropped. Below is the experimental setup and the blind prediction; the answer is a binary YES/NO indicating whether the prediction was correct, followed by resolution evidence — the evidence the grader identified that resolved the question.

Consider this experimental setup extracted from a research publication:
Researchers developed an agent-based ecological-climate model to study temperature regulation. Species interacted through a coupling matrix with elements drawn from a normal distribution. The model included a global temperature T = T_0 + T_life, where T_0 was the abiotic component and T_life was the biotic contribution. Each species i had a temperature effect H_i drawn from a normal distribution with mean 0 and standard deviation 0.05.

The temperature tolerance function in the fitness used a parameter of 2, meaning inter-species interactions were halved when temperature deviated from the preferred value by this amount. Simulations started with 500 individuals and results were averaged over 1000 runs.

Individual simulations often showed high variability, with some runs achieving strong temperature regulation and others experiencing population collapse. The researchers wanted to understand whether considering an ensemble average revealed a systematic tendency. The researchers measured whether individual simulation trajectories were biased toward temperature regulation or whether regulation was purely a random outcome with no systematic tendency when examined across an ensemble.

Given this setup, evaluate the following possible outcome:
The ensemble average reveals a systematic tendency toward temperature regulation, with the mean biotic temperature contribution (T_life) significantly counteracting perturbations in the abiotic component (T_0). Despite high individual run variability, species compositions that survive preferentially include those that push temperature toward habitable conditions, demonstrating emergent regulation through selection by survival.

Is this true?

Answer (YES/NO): NO